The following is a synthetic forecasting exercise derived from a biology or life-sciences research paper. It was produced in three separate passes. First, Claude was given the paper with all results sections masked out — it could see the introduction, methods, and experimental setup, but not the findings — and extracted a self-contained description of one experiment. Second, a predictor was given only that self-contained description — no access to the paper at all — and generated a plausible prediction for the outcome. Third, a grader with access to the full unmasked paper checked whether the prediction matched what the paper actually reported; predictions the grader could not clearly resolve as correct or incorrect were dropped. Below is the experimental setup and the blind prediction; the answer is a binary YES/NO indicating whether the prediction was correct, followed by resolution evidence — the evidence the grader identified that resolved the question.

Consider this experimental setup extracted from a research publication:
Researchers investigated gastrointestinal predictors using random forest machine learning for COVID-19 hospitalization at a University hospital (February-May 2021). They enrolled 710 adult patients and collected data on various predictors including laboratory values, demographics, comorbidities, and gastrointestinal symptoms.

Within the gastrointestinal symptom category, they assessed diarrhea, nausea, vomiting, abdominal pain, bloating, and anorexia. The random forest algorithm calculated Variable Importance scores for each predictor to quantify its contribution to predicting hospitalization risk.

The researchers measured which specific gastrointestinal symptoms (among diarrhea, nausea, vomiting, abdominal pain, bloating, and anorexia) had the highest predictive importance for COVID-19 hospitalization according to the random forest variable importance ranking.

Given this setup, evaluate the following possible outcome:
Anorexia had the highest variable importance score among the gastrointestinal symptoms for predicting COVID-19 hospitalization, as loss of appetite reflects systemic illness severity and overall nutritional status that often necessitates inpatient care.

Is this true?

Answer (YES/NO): NO